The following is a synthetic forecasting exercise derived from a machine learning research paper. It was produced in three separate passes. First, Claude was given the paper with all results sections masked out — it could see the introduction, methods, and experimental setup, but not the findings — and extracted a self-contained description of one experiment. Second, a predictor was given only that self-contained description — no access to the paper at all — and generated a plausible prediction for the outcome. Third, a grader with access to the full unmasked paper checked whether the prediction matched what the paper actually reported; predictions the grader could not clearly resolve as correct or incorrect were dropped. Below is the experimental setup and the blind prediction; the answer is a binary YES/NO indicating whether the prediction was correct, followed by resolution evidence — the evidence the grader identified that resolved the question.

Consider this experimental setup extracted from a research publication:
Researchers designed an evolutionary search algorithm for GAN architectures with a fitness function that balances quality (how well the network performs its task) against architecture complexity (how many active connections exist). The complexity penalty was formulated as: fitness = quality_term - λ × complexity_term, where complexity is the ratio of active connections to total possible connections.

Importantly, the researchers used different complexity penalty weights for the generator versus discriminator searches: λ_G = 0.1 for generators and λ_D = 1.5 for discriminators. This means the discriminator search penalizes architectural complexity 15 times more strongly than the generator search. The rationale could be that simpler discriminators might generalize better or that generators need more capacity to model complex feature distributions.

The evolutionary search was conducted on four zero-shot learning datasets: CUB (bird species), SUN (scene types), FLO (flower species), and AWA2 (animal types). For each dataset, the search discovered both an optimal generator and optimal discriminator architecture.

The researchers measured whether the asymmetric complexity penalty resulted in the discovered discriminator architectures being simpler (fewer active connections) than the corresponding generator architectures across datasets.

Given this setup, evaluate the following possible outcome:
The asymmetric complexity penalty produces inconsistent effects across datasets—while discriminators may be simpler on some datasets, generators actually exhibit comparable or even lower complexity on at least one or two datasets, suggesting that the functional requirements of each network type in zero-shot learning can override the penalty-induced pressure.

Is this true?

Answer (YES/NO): NO